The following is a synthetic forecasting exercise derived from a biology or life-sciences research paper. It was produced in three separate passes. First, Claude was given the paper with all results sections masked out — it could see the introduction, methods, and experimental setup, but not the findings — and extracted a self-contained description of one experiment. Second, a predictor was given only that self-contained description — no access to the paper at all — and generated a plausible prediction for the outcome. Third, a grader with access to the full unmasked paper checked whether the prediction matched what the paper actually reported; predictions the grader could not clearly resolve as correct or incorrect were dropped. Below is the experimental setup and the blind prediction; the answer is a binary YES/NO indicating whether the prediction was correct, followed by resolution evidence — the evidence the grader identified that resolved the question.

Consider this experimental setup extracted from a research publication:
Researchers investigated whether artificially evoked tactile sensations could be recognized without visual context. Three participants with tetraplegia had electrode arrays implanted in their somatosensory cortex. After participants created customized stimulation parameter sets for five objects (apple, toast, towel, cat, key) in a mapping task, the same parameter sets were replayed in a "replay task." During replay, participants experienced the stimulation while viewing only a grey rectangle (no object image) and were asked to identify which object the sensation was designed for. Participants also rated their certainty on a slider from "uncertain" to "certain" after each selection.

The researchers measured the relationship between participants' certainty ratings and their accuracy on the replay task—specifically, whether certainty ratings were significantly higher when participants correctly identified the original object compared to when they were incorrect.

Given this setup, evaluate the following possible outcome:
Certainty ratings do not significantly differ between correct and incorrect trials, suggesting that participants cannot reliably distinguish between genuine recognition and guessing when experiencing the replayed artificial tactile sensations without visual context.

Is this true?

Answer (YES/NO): NO